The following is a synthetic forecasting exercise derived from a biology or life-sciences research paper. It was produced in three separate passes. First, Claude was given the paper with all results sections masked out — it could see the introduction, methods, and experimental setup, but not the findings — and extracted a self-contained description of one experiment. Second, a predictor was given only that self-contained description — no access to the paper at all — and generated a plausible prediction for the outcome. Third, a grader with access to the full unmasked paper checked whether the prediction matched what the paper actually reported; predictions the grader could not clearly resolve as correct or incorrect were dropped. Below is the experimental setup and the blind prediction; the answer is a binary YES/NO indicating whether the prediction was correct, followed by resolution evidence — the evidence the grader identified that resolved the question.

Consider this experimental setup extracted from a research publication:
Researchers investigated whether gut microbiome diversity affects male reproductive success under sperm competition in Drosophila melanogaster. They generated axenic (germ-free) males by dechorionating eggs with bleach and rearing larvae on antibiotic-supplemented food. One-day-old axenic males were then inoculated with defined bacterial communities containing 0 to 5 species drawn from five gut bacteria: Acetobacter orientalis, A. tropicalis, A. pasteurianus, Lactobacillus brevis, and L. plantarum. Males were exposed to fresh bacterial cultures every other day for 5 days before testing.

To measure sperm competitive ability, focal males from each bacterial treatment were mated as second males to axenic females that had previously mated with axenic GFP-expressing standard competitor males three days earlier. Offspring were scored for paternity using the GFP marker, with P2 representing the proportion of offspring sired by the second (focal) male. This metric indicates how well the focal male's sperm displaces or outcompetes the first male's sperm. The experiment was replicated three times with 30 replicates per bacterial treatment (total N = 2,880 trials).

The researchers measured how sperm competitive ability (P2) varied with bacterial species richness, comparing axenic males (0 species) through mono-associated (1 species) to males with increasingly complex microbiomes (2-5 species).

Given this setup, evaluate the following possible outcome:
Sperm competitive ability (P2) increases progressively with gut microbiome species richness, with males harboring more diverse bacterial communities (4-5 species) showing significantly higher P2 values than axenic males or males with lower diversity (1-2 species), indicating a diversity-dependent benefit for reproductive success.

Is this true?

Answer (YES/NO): YES